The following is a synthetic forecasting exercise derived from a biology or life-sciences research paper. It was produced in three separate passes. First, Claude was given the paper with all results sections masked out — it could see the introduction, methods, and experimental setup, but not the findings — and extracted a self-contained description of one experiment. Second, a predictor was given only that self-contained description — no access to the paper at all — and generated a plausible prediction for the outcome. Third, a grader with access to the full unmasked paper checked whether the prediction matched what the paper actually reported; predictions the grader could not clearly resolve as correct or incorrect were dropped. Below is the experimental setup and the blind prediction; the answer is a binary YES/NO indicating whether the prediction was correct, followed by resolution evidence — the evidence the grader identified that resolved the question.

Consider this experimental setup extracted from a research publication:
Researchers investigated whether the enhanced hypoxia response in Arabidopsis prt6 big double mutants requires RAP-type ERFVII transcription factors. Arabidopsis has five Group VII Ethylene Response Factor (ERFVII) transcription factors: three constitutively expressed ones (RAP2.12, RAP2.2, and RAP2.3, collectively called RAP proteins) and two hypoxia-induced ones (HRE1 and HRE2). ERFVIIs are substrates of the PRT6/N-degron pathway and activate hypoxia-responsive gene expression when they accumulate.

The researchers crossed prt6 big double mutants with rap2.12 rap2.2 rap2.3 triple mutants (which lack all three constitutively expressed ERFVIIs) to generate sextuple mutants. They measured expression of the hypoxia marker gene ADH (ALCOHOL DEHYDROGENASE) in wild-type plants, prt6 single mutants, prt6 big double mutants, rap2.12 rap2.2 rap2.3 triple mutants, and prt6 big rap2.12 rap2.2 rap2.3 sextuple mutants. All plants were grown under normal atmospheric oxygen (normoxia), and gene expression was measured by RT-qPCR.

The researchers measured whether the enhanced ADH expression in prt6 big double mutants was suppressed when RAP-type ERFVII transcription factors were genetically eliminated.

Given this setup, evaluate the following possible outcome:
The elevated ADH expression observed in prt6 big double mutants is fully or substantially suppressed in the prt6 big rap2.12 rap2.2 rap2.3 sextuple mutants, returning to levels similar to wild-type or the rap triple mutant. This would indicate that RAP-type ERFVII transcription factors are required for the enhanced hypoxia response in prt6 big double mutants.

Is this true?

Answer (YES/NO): YES